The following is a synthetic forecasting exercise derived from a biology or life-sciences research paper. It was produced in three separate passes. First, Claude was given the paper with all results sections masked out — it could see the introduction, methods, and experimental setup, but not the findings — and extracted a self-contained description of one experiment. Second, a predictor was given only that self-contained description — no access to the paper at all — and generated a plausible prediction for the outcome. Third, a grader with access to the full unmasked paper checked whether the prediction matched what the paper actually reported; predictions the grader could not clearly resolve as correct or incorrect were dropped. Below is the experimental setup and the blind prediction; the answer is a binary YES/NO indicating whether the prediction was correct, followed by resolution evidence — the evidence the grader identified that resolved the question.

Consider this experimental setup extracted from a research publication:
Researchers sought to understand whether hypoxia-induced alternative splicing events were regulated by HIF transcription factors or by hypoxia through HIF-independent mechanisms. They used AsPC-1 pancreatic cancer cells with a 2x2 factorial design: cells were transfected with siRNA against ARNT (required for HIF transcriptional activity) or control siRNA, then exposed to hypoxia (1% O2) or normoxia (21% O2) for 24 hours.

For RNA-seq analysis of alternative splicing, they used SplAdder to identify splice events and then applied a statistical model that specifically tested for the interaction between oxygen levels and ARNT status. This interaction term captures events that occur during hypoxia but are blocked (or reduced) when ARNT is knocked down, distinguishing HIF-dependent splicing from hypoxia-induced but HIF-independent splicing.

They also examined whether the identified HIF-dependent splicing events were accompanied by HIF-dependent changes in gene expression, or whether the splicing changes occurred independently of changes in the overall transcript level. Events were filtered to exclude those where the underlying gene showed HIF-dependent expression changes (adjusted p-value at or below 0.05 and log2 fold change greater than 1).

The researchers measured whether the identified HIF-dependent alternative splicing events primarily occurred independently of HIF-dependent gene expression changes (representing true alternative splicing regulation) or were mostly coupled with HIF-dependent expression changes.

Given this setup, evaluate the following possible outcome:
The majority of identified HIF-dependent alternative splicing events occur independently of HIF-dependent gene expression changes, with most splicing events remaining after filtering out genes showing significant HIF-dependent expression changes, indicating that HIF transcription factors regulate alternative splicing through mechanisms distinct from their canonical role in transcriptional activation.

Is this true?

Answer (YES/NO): NO